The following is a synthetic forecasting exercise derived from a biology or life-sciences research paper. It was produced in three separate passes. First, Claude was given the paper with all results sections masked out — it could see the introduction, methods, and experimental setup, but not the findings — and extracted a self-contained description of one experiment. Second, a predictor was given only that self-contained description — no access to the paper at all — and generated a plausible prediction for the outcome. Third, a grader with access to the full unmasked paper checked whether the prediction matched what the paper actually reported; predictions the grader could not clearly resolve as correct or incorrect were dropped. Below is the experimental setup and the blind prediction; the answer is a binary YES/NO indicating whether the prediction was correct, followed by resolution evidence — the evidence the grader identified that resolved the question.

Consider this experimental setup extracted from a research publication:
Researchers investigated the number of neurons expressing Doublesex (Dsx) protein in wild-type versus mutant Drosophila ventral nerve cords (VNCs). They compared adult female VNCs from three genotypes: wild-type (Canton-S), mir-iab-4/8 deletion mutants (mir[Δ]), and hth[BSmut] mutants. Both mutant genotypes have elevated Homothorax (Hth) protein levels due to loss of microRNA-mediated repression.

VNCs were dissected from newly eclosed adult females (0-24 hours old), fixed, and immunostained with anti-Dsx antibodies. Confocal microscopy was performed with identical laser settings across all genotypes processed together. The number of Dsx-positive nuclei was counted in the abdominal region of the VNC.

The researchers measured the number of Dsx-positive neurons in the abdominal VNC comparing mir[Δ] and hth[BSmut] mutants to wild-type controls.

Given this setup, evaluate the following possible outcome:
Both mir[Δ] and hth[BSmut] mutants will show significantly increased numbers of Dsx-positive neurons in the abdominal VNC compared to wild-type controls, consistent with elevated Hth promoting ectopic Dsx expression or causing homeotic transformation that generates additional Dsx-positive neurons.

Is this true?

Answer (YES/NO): NO